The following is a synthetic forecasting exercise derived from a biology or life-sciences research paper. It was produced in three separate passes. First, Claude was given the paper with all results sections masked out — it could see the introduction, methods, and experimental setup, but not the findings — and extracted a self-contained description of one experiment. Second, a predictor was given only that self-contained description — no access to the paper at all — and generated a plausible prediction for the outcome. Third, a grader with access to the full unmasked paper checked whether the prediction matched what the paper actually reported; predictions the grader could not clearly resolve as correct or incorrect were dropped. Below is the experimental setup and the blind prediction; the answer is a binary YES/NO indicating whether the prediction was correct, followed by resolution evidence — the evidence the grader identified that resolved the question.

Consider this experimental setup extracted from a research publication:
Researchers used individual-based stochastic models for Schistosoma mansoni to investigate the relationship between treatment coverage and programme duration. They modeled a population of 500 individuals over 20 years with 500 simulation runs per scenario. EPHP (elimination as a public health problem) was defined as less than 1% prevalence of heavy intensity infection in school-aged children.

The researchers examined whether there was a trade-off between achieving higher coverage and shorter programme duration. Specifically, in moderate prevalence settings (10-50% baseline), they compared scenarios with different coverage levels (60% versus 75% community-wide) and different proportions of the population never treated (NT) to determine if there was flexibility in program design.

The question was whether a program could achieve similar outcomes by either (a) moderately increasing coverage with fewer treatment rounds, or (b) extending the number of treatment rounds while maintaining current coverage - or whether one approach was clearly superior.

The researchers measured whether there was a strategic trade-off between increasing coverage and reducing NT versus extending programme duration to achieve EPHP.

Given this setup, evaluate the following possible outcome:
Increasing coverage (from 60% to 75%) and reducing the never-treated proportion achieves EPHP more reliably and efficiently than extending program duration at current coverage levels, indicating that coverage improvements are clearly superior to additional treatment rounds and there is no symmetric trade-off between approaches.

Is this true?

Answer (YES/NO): NO